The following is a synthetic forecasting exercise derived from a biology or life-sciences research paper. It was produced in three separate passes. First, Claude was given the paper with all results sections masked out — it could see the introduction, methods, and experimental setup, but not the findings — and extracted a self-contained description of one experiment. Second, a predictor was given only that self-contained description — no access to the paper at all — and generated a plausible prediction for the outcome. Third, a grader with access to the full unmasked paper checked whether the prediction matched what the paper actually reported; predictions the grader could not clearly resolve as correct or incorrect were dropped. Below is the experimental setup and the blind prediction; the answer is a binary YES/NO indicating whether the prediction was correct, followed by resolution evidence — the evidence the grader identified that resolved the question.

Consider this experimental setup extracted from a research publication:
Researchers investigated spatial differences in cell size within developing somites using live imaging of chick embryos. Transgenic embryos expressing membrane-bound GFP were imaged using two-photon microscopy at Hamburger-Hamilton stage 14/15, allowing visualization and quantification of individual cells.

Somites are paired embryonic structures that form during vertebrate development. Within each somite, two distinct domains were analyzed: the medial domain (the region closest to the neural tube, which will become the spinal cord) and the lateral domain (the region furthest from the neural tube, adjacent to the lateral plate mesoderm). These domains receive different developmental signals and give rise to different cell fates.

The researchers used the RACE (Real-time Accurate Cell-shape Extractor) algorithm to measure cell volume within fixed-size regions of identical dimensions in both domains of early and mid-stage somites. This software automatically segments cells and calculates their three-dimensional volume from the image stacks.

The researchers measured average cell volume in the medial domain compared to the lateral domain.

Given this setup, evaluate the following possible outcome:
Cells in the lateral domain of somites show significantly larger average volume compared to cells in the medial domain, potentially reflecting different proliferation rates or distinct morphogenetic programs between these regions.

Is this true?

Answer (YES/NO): NO